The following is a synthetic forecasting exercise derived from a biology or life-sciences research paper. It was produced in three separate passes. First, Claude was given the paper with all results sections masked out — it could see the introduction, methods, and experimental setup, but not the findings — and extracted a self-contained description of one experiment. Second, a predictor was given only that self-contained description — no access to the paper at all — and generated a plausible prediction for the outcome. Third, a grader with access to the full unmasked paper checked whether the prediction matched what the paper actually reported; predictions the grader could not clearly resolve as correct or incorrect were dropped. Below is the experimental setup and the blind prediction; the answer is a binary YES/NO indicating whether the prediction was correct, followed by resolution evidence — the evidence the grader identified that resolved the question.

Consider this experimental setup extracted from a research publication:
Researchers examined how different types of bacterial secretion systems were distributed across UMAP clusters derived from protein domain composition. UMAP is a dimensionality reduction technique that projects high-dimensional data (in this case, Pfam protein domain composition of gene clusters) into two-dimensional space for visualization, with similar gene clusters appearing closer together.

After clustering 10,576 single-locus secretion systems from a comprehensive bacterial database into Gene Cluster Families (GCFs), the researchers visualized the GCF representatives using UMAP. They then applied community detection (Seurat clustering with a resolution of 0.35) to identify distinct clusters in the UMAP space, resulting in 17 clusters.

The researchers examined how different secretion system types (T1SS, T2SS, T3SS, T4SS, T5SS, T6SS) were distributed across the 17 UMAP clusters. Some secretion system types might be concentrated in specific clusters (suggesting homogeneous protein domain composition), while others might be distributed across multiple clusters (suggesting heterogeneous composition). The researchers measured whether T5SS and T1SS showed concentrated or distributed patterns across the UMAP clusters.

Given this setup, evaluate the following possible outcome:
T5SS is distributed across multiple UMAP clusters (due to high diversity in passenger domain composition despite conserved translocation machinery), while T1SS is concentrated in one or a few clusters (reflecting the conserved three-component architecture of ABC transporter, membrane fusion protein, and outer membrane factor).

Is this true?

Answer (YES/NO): NO